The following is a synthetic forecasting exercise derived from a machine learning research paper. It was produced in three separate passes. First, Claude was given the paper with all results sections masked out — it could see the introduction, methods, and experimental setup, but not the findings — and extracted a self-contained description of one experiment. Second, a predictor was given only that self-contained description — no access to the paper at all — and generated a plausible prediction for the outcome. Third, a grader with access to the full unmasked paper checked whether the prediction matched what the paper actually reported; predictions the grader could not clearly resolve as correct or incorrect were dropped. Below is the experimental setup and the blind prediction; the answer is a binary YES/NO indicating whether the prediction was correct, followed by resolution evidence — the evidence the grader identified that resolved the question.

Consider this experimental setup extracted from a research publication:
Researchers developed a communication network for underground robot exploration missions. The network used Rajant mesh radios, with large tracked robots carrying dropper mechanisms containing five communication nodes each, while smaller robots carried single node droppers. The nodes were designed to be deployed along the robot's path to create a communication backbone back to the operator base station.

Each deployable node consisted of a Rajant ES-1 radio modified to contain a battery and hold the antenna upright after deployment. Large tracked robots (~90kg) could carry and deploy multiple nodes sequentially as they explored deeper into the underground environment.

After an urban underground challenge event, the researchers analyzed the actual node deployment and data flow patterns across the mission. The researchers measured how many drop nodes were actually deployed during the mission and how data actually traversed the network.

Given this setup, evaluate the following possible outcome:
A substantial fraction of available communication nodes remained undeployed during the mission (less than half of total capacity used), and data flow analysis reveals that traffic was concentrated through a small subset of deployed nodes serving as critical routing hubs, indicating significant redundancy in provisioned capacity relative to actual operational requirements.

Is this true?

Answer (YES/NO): NO